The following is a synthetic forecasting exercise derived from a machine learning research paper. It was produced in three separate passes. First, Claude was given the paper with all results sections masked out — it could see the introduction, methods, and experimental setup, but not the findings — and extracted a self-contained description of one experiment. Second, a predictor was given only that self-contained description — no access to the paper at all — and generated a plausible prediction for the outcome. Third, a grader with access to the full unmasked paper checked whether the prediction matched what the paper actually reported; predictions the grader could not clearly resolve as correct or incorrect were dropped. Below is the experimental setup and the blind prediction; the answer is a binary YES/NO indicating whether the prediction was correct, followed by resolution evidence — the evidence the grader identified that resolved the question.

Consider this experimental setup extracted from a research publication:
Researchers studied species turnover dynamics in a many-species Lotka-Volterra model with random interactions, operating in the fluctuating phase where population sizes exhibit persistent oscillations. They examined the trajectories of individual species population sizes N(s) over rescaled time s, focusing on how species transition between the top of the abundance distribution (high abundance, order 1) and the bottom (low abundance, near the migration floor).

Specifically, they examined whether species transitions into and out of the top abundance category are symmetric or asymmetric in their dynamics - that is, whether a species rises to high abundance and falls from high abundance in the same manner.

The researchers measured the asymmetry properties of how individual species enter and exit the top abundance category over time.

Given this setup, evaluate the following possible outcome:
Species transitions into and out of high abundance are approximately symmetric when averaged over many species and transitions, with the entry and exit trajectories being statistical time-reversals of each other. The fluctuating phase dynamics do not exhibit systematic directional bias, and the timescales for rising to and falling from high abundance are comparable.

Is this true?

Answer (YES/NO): NO